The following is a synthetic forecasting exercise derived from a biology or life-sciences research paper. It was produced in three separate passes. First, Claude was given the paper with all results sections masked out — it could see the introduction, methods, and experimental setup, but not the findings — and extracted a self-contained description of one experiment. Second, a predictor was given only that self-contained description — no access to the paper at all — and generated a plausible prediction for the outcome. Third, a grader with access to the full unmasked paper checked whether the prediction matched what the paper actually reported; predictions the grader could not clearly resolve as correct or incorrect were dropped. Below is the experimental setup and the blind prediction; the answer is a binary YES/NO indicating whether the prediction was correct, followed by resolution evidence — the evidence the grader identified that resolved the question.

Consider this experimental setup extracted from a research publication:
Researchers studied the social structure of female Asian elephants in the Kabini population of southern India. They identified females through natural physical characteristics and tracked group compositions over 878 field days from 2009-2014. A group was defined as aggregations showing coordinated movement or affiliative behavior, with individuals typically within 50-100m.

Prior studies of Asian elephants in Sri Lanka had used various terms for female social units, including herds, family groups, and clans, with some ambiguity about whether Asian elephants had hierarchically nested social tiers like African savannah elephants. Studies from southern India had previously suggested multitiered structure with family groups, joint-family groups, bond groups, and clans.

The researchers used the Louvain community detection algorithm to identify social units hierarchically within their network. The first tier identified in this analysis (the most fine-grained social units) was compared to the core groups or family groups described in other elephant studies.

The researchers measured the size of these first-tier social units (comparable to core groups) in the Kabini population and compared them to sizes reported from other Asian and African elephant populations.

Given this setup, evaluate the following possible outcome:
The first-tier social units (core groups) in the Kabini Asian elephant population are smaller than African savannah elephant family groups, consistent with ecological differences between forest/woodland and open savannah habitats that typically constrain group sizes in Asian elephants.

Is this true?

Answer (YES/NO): NO